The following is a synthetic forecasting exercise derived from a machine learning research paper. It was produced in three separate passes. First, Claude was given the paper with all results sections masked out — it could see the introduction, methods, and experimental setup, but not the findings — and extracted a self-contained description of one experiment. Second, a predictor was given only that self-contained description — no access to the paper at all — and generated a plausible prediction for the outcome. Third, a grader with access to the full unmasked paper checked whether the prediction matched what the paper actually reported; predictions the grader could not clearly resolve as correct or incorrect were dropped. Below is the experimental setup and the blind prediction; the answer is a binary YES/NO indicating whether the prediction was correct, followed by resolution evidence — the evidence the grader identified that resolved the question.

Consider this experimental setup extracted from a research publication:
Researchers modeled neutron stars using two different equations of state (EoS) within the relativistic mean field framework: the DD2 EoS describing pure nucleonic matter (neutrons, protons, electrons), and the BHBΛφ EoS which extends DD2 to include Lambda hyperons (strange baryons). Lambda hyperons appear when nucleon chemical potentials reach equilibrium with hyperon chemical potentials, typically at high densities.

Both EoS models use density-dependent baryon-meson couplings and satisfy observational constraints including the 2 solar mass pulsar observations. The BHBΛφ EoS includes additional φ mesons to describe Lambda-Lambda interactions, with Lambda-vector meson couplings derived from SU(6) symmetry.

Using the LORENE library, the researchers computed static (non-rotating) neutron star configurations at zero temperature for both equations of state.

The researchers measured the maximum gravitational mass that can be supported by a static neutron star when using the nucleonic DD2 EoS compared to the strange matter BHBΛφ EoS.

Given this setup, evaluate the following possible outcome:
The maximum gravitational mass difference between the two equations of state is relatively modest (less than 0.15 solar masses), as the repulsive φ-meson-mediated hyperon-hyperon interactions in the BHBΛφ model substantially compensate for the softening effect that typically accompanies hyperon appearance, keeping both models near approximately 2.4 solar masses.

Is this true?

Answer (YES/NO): NO